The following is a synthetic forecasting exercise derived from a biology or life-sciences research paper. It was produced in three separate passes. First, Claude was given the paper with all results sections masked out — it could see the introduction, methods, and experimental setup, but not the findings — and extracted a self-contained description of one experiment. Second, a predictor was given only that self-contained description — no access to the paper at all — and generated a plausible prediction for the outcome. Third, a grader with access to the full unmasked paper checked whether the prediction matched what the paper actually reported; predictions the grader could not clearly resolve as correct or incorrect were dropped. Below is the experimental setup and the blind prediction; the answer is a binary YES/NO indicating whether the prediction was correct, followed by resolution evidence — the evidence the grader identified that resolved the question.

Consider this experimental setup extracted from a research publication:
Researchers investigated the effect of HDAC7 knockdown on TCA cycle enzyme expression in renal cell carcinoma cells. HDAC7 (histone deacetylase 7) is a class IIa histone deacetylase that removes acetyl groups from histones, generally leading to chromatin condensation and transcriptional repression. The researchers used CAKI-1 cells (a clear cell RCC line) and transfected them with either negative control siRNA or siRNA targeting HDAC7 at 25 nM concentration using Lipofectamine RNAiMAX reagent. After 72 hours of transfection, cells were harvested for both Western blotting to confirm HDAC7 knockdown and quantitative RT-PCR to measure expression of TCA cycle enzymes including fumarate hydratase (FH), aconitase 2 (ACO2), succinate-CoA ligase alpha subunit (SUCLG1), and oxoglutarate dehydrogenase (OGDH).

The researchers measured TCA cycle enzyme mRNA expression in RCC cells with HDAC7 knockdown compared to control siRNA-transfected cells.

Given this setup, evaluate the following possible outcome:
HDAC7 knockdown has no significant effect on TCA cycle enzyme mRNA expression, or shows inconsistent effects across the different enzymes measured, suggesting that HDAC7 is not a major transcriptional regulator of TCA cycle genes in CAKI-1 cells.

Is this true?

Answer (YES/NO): NO